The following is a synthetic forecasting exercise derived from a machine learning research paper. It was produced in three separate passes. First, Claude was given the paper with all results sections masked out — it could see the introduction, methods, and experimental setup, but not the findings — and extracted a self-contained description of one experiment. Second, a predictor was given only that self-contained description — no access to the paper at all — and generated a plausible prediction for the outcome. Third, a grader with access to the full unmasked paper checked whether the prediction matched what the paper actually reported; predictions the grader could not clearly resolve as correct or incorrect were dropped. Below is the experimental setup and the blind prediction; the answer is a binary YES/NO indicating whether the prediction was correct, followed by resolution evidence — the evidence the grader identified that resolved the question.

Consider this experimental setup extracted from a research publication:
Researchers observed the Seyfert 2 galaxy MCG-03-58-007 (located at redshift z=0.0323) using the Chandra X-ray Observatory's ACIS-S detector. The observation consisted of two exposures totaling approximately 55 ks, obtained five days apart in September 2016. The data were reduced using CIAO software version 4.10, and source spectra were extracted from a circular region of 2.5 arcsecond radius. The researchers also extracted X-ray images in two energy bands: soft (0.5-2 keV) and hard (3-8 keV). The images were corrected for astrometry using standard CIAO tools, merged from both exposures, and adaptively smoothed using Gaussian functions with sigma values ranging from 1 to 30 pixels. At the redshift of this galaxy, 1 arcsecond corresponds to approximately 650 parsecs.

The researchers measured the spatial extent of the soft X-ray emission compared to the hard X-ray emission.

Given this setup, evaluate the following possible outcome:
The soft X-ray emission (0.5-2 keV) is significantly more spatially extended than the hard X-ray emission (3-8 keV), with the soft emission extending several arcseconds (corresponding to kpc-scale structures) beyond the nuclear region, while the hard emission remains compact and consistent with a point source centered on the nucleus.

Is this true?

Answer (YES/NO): YES